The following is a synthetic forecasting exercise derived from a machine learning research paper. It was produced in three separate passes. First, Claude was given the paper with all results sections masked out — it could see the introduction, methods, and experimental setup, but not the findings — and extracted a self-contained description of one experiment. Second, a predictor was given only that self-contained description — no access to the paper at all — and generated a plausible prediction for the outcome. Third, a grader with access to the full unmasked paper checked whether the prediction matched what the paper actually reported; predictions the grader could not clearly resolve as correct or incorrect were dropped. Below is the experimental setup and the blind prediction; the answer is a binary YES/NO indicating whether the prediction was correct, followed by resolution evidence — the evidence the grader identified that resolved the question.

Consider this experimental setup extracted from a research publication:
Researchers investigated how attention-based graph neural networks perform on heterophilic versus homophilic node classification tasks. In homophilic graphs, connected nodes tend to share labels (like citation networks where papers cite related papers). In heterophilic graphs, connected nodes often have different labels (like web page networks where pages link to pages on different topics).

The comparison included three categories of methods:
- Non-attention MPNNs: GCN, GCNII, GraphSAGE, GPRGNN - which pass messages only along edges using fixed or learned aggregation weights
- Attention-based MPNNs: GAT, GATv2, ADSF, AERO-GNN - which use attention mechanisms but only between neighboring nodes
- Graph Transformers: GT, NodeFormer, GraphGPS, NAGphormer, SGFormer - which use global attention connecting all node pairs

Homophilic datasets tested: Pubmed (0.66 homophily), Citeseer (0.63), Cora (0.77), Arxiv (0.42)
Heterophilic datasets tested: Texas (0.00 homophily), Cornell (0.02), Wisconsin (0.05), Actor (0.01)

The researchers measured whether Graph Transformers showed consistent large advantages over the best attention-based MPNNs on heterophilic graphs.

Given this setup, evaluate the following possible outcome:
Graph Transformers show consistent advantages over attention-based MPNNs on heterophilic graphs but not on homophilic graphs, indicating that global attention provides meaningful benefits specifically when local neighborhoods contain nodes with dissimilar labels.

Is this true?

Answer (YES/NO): NO